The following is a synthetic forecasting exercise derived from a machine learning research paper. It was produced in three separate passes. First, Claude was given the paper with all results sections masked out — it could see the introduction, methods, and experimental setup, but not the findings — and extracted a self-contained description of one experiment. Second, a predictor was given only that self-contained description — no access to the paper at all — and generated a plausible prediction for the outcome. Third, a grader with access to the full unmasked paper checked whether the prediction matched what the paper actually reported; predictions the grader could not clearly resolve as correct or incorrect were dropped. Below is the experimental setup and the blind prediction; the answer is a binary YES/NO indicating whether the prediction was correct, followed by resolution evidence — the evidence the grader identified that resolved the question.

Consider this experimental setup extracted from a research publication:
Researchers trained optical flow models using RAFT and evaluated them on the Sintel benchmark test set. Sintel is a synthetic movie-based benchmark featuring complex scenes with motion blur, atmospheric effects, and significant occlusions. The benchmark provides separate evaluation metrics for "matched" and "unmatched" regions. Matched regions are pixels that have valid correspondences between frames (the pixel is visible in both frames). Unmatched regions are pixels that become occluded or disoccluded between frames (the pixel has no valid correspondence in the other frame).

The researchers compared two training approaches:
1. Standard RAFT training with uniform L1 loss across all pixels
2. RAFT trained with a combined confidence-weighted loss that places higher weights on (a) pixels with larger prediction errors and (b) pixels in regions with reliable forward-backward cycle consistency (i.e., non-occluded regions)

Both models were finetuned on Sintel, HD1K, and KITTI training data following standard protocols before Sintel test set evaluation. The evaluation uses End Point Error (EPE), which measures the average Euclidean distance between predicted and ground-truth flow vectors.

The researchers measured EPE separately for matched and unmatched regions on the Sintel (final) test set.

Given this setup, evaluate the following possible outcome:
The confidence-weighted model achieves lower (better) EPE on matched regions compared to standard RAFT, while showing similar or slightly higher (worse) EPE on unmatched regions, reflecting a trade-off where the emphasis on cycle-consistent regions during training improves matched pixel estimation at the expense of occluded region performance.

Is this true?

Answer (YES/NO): YES